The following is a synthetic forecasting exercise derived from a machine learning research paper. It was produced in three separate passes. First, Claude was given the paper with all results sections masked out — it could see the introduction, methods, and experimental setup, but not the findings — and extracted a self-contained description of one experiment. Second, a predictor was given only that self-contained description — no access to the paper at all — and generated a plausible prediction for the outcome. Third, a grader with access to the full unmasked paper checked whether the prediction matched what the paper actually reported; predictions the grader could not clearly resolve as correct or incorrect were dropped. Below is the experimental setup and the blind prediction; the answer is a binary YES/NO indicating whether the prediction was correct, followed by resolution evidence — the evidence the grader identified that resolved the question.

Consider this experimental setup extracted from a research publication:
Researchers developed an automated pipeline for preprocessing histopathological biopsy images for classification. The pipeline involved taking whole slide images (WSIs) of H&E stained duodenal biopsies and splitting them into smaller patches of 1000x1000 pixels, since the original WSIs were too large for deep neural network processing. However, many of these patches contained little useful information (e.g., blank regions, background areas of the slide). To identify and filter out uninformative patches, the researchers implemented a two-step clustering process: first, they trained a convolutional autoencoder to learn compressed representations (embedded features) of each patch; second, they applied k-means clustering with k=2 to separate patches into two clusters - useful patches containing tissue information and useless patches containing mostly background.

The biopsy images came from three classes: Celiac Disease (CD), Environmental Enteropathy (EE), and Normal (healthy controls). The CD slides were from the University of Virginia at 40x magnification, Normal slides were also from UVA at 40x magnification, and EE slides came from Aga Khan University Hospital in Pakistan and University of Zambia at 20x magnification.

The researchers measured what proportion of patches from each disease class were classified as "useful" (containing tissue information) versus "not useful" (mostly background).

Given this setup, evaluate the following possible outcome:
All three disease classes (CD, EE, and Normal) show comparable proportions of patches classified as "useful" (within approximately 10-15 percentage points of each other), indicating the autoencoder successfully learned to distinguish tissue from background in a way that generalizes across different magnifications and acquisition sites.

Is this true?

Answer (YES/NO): NO